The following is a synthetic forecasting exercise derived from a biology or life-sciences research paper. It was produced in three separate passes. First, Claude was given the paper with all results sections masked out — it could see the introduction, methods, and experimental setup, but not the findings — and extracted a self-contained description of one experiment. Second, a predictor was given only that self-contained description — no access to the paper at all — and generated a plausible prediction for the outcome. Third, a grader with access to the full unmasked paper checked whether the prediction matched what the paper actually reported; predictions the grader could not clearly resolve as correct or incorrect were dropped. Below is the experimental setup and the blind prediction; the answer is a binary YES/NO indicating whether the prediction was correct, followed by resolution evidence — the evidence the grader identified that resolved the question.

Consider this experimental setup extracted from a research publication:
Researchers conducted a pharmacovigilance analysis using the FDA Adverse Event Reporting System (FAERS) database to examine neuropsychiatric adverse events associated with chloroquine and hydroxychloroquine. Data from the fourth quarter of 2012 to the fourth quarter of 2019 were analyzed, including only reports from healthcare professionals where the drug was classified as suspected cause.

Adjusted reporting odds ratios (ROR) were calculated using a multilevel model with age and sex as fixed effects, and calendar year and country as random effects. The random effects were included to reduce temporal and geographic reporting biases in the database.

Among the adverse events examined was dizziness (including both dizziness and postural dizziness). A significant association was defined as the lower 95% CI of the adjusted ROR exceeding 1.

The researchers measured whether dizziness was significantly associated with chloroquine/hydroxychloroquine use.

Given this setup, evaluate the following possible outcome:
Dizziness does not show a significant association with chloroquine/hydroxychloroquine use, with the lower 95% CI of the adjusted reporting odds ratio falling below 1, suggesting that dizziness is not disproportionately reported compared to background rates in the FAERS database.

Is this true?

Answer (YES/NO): YES